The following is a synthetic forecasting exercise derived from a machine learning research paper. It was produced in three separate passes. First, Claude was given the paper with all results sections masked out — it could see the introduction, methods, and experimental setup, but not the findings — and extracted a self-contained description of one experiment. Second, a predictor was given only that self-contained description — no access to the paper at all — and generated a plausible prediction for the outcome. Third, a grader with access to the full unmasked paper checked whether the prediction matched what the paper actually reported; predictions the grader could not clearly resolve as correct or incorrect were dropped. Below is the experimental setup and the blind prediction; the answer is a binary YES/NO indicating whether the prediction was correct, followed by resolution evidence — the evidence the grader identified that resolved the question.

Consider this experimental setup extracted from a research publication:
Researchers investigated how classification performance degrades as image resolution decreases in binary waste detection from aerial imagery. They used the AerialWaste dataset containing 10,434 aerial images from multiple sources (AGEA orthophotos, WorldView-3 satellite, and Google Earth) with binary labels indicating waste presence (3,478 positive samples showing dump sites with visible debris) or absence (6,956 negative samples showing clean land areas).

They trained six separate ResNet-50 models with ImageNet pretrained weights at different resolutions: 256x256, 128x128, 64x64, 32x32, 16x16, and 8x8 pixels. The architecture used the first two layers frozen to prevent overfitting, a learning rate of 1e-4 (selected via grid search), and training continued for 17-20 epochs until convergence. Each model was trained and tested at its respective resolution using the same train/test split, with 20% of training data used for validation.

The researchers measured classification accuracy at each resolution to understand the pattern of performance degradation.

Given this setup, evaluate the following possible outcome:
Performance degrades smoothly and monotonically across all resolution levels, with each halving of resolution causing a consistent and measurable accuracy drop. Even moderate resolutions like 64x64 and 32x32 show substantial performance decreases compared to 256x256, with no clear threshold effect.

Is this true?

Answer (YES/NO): NO